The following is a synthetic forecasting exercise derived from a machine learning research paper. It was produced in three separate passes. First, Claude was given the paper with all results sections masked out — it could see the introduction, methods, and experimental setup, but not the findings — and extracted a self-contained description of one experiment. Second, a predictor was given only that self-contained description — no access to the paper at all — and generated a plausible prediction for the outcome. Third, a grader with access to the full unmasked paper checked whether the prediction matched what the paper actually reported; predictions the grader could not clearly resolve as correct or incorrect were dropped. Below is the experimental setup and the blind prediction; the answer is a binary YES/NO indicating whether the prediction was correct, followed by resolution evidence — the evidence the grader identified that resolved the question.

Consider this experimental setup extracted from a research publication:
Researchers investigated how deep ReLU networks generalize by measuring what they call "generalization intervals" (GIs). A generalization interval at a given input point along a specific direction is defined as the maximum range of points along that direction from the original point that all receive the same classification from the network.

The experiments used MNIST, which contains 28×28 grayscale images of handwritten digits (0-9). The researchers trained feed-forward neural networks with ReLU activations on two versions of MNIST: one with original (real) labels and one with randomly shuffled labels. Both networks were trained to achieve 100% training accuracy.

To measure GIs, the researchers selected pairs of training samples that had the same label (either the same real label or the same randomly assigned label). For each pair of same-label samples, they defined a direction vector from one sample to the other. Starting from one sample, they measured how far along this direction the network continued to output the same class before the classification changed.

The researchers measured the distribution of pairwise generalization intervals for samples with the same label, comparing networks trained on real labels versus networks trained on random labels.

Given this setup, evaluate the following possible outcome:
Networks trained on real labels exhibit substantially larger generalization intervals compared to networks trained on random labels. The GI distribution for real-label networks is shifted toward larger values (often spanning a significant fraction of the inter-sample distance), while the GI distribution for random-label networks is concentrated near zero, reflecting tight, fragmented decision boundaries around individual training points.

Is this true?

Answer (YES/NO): NO